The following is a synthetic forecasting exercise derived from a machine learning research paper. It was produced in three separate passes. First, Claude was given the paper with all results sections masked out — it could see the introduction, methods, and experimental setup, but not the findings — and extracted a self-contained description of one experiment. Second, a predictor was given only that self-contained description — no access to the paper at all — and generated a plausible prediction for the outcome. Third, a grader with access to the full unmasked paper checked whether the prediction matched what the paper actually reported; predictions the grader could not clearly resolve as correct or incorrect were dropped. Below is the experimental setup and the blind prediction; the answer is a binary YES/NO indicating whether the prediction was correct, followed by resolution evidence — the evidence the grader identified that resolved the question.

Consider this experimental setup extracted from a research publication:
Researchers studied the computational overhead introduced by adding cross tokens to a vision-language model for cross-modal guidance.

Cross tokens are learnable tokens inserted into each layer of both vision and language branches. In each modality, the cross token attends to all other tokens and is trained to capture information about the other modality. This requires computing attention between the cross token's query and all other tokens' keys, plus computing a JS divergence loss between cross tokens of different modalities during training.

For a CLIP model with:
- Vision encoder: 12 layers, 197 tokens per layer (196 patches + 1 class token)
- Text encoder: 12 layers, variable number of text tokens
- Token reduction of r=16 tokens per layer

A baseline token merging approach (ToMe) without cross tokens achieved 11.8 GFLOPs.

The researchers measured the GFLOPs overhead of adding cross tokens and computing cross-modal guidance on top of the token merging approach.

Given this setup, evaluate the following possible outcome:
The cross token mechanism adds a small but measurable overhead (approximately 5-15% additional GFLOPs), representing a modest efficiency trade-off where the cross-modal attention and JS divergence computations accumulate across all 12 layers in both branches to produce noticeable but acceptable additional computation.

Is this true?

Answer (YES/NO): NO